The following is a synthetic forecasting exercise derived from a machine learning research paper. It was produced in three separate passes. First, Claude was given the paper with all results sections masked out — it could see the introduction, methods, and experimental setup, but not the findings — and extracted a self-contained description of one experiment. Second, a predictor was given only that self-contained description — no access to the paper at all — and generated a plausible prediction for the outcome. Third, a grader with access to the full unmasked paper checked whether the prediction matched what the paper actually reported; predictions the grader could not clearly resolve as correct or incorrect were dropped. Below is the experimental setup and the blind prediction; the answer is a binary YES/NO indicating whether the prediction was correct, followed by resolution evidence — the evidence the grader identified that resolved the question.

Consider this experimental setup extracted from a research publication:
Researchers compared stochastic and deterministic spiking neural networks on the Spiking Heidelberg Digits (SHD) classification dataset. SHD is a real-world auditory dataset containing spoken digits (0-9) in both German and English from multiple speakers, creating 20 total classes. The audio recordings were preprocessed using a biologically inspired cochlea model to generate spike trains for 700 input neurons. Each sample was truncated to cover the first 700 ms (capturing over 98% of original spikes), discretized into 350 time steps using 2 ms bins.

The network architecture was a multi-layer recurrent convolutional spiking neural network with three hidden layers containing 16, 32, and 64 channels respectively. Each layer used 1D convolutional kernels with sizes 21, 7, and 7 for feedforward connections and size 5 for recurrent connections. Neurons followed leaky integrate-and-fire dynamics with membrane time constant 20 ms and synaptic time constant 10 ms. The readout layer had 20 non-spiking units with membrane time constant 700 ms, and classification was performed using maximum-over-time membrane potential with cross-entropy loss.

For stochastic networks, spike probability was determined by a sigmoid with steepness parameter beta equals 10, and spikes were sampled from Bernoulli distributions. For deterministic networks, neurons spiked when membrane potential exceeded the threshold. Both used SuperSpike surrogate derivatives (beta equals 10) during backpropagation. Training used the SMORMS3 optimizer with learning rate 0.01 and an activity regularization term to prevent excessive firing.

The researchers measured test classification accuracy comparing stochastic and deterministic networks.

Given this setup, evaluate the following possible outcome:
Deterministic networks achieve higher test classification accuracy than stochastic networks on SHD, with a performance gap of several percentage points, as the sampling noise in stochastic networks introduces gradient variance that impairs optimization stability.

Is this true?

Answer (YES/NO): NO